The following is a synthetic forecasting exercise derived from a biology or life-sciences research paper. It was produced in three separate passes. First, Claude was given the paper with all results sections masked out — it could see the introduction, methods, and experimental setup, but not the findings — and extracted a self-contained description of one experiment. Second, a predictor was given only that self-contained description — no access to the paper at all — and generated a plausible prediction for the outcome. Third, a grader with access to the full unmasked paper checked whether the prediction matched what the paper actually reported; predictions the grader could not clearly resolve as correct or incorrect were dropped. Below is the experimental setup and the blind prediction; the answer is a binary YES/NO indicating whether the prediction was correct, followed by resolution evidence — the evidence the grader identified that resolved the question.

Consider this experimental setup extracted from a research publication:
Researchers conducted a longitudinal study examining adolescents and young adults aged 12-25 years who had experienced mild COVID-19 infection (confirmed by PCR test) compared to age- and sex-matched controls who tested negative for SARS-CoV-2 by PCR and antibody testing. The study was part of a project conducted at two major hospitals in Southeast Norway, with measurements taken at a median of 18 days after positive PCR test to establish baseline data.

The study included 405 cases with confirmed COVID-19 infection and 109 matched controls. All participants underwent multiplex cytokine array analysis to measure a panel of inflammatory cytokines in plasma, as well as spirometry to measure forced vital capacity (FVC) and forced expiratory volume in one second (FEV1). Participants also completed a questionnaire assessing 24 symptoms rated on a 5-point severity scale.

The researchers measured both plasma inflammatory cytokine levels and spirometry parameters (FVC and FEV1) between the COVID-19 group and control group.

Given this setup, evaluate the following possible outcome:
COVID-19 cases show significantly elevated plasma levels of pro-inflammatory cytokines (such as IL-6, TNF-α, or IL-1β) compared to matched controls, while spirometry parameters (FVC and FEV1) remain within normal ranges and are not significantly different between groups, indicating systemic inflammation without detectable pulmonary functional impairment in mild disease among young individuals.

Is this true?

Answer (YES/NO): YES